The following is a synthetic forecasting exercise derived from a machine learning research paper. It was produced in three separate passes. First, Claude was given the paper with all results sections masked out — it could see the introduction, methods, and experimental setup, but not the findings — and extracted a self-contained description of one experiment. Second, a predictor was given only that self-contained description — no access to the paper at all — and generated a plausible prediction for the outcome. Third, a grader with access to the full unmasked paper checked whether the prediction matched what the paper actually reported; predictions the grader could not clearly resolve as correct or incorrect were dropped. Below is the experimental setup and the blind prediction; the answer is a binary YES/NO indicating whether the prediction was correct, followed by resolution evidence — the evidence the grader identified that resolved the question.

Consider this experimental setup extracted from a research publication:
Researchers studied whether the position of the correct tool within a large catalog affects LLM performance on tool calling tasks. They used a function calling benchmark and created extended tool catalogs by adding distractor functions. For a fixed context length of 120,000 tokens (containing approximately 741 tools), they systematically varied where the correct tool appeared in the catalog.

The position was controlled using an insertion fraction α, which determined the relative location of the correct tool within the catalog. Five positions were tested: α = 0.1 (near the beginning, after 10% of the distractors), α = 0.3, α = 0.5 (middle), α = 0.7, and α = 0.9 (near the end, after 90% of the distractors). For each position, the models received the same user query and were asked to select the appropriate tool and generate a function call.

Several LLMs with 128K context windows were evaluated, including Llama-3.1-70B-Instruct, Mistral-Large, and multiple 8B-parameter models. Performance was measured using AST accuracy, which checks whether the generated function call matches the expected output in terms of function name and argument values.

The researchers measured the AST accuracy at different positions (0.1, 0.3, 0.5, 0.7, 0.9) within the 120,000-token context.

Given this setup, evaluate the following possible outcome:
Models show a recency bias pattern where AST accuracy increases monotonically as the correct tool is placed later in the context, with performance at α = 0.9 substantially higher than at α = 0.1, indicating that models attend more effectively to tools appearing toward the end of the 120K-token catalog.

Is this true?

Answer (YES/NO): YES